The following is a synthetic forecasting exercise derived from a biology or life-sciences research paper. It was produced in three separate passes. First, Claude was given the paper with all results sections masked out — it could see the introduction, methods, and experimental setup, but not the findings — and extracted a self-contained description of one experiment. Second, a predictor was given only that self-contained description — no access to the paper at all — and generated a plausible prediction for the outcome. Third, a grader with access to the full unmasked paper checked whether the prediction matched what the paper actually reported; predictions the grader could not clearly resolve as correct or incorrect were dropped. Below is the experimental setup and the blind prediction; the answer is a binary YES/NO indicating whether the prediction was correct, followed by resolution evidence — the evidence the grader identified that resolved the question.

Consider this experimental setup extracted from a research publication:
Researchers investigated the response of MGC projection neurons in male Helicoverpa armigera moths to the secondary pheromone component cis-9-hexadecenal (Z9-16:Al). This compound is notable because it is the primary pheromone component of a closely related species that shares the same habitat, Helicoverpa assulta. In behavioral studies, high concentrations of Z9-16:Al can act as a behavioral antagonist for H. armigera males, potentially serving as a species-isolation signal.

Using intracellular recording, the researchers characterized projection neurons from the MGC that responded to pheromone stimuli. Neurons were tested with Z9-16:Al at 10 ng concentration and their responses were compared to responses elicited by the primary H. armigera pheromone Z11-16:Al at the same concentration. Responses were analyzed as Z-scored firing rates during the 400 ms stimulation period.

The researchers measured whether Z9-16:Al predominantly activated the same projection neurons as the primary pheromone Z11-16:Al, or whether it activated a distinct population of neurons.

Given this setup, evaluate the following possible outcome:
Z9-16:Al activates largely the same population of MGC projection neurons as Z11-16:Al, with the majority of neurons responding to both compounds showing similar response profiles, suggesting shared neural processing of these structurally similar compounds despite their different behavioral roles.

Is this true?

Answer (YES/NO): NO